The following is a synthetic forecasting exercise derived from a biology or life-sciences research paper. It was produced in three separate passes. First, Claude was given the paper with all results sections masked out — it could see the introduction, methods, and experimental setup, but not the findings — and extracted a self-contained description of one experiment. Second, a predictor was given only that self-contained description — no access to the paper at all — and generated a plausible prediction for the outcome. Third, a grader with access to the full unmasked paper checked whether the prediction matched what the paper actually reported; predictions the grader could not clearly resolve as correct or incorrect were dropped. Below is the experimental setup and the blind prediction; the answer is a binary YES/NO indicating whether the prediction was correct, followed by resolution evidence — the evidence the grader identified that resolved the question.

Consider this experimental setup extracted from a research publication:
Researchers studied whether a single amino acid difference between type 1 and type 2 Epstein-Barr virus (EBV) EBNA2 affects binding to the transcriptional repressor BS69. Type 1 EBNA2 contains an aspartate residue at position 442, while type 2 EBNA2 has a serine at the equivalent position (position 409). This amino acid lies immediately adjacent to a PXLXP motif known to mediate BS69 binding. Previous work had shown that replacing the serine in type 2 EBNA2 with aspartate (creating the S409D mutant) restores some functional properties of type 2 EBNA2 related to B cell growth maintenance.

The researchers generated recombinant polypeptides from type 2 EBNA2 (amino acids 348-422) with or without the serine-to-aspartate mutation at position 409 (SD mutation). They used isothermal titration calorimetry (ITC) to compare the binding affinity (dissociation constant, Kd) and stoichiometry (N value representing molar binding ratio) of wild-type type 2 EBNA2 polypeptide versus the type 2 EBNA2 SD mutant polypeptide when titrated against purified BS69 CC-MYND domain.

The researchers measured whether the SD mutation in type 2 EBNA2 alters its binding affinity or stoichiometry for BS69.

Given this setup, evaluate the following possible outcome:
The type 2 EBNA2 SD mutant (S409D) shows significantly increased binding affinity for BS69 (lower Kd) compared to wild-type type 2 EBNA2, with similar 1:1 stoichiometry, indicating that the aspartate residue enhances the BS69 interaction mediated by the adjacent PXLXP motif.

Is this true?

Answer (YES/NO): NO